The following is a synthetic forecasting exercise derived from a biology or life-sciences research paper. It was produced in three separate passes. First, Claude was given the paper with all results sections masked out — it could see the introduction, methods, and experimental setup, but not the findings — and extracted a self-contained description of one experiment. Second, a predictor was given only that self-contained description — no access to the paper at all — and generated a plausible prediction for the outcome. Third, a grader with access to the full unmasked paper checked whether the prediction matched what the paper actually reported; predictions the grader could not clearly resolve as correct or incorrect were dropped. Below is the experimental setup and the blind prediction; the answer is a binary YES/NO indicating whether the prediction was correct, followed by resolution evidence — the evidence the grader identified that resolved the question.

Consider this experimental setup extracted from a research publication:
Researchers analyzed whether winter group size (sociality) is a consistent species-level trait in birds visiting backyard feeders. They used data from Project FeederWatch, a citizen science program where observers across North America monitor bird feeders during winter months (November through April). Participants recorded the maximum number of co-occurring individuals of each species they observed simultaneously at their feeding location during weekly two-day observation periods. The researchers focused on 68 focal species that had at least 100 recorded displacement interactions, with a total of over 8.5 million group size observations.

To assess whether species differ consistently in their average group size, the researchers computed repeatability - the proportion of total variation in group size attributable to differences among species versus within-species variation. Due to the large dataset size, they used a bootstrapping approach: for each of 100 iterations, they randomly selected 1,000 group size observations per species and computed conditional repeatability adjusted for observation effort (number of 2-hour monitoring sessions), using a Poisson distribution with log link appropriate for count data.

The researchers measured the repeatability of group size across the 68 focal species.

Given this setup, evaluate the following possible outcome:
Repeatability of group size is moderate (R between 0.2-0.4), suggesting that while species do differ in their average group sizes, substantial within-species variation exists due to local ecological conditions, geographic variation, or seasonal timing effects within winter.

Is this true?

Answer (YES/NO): YES